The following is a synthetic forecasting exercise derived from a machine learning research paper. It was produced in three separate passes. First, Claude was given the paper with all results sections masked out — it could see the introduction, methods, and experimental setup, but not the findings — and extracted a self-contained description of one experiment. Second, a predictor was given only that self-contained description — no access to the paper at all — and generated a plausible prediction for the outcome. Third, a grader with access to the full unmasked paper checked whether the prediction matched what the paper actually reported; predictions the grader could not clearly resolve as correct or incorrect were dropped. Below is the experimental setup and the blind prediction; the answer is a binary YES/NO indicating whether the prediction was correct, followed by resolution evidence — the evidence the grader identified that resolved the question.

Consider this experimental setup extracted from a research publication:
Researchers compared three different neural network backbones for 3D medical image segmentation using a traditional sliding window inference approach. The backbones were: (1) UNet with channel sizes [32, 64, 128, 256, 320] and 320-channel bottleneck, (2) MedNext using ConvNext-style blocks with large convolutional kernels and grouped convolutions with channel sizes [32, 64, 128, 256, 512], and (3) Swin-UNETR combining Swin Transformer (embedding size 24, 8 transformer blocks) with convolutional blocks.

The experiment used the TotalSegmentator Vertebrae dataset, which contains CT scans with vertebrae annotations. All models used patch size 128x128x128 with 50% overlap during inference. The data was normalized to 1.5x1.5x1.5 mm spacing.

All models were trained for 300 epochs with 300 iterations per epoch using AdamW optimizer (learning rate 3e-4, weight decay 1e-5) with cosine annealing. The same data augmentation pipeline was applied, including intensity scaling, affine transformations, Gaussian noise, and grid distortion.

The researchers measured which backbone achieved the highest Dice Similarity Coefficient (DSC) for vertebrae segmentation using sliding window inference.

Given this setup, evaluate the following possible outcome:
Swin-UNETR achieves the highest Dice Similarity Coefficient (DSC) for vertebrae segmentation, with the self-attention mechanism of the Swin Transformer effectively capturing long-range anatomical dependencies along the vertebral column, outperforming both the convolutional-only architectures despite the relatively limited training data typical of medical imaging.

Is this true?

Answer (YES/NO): NO